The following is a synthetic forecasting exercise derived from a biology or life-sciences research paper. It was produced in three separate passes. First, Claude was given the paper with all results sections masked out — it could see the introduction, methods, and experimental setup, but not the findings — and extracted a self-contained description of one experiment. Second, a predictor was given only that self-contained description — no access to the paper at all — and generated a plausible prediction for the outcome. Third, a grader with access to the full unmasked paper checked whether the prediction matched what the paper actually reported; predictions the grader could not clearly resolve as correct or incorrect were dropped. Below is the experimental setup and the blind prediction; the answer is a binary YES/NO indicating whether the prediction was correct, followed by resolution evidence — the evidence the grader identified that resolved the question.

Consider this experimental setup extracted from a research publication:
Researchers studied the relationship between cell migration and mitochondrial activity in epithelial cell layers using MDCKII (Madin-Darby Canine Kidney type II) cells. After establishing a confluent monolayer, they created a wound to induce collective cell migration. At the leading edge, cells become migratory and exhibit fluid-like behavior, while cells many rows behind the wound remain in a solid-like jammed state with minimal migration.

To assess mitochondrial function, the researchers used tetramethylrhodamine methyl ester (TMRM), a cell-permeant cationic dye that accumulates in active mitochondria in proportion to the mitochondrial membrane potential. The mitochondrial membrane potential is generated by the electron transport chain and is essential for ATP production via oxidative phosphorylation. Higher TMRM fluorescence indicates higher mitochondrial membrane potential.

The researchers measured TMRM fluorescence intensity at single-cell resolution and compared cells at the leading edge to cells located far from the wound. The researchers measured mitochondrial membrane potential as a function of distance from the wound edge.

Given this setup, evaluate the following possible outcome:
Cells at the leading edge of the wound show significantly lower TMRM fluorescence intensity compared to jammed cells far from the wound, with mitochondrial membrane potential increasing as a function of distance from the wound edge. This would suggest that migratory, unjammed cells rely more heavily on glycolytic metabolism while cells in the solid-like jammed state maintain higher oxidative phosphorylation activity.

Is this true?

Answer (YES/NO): NO